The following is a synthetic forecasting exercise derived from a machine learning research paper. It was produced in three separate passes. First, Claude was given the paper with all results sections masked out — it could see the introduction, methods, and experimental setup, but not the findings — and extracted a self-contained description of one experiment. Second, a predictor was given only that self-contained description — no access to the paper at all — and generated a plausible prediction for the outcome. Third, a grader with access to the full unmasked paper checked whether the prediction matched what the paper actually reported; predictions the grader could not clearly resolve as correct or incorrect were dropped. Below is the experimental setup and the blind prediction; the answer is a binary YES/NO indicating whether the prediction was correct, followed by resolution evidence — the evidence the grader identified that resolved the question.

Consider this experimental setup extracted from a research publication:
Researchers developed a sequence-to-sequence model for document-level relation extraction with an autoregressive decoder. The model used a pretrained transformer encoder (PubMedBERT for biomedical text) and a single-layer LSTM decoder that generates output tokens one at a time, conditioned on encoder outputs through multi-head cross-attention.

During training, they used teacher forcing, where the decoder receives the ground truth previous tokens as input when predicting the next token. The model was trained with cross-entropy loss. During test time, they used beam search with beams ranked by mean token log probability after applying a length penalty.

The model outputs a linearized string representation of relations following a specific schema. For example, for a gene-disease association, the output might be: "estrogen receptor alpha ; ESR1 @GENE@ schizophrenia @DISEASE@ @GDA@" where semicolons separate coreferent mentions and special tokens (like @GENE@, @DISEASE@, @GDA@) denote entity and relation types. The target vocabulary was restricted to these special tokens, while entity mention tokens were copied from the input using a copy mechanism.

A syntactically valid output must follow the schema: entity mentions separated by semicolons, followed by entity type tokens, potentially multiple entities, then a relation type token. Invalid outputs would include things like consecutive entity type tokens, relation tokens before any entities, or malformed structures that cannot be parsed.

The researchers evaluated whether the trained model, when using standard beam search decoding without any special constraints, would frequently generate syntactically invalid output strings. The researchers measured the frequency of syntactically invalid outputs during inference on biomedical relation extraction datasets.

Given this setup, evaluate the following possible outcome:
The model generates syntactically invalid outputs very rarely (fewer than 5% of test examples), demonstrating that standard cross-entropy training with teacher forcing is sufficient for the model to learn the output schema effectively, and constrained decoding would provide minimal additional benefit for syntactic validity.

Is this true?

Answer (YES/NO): YES